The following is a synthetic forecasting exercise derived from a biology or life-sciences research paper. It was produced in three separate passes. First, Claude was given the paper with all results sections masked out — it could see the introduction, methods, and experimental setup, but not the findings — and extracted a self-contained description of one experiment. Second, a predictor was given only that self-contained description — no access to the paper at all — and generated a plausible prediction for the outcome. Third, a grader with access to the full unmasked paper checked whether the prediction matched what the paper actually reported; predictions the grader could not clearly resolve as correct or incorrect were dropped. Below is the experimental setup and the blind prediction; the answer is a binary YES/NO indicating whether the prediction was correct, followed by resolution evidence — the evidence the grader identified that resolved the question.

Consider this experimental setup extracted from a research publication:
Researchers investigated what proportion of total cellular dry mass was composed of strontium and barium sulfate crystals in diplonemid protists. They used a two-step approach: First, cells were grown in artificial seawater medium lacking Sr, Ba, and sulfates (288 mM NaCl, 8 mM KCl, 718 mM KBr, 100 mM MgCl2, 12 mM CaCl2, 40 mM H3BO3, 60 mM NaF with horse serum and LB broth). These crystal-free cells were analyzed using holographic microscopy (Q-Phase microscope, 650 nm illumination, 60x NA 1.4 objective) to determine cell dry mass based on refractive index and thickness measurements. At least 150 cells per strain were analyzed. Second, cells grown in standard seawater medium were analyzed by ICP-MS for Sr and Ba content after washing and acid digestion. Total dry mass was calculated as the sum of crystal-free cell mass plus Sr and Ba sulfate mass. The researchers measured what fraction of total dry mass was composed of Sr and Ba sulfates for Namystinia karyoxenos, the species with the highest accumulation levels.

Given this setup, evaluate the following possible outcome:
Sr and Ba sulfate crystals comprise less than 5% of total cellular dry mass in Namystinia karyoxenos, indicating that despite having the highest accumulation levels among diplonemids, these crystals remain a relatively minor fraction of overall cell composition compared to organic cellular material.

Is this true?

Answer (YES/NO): NO